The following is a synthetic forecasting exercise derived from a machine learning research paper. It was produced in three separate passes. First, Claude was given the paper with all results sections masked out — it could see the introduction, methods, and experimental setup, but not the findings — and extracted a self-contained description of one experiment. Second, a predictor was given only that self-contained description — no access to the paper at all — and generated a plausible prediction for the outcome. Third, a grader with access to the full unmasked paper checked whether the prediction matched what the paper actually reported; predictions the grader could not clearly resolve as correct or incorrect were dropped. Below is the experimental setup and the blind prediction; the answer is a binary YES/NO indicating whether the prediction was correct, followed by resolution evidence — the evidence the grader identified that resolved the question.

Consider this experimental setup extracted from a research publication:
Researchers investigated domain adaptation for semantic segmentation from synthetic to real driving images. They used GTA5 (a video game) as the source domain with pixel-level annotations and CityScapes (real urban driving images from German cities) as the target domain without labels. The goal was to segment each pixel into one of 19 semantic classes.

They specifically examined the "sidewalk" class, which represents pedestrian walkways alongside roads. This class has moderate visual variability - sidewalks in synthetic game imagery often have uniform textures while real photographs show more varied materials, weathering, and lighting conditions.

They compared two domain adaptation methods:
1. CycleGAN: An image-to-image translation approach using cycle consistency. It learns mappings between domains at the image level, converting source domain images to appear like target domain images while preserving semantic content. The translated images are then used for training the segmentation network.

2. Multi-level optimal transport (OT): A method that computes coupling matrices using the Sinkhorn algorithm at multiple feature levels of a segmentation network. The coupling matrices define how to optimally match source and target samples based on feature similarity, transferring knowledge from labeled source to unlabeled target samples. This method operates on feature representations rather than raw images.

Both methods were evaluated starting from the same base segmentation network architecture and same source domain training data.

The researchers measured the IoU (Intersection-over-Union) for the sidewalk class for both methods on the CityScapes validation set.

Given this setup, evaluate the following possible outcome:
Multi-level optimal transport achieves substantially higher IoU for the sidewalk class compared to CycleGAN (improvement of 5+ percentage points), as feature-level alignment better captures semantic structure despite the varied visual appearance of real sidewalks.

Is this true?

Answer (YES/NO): NO